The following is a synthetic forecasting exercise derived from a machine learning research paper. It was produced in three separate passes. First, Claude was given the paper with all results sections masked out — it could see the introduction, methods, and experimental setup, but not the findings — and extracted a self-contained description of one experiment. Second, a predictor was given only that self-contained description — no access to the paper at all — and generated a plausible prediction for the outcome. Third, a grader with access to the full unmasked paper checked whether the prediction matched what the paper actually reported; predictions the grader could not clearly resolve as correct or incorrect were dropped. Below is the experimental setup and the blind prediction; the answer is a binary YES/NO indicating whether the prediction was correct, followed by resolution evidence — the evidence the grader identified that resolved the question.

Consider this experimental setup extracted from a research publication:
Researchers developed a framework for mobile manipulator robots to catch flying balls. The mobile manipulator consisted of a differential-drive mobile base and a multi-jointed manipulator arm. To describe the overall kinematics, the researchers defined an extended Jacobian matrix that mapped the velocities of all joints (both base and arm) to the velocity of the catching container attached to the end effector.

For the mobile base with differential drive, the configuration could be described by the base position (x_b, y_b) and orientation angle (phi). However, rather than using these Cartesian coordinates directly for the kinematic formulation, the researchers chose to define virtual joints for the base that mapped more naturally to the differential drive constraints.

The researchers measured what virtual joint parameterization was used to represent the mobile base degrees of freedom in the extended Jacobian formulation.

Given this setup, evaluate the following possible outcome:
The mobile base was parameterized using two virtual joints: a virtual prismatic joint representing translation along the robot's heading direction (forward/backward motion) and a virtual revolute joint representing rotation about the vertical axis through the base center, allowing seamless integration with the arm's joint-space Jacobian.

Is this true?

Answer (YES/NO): NO